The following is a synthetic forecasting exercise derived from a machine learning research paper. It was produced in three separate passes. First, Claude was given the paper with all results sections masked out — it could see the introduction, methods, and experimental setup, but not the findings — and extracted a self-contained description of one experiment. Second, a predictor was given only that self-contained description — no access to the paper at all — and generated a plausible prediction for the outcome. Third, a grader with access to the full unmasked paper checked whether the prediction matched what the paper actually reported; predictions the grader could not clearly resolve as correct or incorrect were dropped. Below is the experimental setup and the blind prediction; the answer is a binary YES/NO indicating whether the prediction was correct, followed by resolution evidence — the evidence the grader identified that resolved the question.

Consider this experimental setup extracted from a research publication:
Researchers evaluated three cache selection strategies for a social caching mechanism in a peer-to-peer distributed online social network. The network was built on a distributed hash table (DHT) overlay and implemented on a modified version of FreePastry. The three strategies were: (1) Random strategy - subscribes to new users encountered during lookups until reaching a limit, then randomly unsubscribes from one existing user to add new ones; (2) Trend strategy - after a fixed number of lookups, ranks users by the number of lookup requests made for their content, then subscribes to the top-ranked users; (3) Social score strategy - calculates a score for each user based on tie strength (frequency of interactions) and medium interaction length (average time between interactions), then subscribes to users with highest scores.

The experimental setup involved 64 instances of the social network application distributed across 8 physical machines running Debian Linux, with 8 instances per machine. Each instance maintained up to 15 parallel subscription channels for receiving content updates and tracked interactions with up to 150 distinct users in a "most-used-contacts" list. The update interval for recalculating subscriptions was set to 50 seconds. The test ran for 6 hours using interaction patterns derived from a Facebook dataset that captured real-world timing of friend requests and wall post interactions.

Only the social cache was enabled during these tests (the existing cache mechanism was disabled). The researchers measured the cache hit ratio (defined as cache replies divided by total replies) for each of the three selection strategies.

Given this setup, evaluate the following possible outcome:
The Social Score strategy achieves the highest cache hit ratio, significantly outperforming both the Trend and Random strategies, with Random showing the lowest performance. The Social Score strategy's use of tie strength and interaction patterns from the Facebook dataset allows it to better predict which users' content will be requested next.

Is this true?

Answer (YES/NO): NO